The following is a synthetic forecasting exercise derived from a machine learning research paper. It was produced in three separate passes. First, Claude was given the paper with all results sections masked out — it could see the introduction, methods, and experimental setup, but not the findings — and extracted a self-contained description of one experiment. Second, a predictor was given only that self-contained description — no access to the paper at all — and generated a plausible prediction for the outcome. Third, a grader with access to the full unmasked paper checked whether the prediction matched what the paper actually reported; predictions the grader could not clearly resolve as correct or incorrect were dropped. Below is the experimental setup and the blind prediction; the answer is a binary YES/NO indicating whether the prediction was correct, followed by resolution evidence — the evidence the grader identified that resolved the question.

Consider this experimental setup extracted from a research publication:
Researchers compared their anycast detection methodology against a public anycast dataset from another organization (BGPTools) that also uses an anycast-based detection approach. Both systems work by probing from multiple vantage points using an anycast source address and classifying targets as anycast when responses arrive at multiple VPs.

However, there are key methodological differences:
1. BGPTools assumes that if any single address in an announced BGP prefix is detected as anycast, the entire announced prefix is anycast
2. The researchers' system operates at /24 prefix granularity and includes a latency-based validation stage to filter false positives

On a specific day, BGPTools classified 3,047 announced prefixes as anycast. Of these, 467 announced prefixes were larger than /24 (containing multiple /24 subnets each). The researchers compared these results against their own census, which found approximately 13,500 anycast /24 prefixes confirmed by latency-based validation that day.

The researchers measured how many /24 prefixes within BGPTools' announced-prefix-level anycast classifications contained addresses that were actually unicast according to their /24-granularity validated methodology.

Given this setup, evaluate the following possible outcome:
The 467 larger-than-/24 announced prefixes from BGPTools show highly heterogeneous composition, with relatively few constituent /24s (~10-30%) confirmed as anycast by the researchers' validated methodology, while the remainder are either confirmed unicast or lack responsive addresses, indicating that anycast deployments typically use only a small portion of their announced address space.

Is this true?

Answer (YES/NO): YES